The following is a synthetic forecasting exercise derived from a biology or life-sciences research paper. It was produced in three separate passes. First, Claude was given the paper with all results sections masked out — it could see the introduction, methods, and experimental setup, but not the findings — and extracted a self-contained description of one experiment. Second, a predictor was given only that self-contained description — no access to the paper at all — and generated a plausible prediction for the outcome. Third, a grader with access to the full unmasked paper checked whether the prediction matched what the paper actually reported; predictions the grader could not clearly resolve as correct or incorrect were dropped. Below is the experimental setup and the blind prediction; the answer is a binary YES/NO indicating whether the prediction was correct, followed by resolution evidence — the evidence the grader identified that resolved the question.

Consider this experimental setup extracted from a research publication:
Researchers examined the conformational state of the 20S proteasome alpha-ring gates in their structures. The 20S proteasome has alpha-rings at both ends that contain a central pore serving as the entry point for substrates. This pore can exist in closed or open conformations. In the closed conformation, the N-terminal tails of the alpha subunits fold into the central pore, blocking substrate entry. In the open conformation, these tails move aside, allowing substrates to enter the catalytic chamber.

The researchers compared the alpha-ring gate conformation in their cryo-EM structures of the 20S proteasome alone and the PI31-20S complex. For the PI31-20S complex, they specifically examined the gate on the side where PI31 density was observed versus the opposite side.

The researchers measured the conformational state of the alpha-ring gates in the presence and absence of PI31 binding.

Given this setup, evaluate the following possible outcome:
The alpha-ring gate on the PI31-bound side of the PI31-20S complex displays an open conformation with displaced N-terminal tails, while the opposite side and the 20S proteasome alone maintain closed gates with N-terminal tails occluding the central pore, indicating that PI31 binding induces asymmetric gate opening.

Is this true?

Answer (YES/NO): NO